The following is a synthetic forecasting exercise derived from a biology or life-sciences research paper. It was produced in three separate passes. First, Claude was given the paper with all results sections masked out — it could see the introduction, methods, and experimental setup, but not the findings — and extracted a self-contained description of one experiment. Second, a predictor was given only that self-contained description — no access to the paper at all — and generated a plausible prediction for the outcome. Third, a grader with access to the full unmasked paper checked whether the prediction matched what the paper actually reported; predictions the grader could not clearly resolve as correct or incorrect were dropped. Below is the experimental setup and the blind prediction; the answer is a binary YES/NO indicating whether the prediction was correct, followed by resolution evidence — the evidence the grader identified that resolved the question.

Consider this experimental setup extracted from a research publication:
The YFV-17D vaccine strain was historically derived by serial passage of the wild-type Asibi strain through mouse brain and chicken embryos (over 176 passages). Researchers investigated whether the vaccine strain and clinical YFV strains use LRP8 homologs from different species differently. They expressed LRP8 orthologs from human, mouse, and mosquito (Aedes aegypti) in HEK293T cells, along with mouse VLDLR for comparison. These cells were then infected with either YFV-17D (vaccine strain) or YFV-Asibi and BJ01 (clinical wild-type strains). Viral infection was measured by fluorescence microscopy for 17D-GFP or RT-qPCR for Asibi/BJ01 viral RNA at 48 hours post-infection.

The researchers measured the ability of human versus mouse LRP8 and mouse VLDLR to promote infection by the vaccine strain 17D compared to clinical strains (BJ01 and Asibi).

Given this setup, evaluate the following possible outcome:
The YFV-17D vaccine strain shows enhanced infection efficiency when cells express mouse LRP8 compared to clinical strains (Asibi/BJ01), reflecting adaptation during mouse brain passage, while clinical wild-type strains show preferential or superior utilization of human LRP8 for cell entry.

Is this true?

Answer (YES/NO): NO